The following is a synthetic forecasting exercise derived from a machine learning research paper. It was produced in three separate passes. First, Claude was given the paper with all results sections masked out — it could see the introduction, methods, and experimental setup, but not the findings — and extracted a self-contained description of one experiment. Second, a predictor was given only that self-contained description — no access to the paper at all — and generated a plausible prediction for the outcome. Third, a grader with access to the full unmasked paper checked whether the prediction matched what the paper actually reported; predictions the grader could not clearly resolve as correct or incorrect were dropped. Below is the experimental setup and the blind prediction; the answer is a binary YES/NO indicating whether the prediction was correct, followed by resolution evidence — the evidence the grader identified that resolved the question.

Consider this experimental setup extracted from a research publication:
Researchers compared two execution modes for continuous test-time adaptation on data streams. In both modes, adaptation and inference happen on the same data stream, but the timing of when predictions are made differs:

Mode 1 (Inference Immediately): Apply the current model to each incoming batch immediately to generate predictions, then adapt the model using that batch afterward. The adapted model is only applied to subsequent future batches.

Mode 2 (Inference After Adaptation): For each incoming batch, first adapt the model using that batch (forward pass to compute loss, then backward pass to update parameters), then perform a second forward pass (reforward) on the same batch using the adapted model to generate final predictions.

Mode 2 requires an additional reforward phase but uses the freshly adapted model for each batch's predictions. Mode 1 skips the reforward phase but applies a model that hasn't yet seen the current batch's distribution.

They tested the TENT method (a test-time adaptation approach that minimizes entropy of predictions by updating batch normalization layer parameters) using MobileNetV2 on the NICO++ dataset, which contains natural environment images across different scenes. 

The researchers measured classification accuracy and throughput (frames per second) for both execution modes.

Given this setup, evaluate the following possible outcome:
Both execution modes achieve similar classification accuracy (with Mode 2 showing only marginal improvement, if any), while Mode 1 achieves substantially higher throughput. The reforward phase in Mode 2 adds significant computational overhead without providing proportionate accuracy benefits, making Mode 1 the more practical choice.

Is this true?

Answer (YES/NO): NO